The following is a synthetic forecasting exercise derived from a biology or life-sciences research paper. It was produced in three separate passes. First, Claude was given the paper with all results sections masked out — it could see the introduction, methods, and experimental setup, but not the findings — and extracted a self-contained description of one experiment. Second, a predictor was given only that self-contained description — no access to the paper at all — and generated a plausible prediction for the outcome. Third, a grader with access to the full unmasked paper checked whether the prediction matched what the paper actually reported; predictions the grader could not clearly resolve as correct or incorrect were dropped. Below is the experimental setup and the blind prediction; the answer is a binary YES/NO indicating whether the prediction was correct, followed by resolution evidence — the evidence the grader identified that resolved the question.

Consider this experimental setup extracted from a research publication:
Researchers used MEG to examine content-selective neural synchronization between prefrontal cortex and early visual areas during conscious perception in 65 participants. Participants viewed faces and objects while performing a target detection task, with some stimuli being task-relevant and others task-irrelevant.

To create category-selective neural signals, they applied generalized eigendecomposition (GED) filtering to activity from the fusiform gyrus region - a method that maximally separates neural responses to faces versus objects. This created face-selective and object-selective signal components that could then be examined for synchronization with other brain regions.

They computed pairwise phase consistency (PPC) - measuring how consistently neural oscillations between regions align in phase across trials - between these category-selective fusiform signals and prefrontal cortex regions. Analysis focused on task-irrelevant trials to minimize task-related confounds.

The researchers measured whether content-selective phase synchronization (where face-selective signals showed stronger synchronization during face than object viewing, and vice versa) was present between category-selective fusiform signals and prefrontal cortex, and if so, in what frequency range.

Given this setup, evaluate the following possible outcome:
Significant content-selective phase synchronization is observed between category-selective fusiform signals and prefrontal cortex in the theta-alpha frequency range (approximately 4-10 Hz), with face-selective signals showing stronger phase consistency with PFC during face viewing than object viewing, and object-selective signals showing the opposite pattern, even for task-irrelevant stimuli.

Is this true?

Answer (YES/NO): NO